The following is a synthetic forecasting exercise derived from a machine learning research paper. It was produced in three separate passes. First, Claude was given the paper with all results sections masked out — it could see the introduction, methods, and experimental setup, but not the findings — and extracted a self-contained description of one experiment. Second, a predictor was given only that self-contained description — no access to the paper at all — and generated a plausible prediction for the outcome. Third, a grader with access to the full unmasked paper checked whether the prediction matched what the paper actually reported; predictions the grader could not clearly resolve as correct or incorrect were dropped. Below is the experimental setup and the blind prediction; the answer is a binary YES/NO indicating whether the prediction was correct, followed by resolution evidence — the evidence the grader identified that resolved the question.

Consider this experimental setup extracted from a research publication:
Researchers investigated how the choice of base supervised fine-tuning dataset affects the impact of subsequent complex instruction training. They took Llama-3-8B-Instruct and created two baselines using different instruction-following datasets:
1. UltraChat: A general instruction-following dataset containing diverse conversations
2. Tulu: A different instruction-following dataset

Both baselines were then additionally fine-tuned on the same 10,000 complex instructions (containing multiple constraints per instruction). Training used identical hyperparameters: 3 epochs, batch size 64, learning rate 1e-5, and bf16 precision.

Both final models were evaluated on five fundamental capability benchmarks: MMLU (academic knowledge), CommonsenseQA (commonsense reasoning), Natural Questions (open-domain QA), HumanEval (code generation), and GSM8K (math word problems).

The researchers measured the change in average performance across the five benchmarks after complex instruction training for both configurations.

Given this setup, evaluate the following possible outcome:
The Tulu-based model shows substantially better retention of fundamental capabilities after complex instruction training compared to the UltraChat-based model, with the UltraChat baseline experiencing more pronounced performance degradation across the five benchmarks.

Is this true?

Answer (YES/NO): NO